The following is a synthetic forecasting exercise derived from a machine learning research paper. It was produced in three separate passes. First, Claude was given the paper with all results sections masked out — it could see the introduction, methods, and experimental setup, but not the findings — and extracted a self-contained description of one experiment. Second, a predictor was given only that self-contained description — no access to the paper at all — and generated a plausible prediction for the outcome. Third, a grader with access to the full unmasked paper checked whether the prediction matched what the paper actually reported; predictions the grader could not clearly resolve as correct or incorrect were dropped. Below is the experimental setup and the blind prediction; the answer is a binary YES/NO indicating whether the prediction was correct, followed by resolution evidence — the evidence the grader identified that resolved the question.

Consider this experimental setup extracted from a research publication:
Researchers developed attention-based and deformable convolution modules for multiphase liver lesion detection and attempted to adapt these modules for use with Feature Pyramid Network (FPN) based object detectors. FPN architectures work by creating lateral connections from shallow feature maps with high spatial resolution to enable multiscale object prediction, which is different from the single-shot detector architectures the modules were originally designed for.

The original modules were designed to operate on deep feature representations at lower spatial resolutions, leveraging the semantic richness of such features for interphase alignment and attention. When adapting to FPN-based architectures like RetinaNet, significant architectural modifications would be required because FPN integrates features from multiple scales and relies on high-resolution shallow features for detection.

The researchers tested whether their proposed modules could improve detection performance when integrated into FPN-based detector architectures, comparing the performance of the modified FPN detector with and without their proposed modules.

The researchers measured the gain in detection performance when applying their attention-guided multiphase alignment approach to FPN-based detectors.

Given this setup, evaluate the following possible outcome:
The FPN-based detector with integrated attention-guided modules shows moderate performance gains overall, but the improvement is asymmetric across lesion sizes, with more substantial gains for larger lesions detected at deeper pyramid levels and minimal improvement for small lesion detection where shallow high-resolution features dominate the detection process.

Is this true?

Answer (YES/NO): NO